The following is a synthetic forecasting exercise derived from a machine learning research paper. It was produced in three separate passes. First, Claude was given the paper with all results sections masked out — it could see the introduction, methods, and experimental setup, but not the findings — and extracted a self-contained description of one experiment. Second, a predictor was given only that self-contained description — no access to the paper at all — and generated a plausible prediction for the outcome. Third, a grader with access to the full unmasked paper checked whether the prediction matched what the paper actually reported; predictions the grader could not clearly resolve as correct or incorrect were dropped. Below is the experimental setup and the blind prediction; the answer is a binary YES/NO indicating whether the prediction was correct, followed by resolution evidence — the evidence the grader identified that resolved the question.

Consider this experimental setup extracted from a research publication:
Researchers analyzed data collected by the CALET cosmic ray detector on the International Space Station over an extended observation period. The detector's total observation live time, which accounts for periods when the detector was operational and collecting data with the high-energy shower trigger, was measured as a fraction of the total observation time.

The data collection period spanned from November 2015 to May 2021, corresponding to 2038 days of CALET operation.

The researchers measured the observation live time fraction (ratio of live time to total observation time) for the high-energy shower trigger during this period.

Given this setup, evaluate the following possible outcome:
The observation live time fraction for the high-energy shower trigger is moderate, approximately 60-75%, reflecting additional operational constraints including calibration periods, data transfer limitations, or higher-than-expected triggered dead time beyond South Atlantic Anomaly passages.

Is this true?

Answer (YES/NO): NO